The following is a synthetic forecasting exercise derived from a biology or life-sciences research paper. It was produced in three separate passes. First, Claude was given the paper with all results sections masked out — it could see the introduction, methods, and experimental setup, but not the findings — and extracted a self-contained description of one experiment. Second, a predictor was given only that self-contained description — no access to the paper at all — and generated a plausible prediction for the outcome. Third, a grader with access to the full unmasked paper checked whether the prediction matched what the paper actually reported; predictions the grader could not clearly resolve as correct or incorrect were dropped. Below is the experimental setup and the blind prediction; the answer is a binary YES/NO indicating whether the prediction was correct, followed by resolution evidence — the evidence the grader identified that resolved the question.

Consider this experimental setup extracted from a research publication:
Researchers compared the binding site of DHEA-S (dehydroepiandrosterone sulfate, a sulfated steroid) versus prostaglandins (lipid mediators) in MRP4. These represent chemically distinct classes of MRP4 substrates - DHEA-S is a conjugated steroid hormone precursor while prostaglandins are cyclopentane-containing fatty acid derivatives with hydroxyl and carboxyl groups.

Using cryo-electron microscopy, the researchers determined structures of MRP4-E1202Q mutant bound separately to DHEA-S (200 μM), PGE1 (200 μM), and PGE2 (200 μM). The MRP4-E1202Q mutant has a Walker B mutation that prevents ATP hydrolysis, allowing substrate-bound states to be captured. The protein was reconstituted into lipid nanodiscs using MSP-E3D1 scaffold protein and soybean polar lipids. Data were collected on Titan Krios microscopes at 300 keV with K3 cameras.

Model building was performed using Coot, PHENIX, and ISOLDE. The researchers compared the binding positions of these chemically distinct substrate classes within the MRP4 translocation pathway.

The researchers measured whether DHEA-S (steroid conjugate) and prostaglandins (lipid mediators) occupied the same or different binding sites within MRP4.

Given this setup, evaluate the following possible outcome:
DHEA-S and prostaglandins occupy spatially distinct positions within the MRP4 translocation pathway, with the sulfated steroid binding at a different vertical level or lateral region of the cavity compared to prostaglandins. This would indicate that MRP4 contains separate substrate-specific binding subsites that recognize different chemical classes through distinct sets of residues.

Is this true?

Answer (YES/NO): NO